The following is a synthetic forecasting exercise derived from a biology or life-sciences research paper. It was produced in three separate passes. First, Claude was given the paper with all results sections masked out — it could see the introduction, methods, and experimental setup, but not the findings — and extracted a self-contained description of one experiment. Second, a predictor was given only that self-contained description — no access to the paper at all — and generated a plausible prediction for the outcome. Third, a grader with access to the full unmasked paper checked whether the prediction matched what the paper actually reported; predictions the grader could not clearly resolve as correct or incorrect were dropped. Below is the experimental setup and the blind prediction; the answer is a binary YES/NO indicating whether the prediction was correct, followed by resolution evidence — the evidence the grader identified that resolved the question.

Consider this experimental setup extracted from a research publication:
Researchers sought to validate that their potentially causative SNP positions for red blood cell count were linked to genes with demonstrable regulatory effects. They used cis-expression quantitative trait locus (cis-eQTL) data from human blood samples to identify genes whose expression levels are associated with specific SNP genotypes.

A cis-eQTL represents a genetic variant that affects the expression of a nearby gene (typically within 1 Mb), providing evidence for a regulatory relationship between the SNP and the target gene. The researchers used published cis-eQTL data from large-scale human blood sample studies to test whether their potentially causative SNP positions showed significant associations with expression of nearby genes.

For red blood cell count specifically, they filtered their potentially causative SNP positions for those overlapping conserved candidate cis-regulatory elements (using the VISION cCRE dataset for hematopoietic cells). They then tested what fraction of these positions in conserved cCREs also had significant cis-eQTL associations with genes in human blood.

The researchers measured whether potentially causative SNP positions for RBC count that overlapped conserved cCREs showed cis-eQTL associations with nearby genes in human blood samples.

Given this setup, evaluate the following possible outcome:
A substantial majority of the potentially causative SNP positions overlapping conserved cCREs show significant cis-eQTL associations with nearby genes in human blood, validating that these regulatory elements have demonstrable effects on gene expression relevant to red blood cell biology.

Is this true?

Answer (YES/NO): NO